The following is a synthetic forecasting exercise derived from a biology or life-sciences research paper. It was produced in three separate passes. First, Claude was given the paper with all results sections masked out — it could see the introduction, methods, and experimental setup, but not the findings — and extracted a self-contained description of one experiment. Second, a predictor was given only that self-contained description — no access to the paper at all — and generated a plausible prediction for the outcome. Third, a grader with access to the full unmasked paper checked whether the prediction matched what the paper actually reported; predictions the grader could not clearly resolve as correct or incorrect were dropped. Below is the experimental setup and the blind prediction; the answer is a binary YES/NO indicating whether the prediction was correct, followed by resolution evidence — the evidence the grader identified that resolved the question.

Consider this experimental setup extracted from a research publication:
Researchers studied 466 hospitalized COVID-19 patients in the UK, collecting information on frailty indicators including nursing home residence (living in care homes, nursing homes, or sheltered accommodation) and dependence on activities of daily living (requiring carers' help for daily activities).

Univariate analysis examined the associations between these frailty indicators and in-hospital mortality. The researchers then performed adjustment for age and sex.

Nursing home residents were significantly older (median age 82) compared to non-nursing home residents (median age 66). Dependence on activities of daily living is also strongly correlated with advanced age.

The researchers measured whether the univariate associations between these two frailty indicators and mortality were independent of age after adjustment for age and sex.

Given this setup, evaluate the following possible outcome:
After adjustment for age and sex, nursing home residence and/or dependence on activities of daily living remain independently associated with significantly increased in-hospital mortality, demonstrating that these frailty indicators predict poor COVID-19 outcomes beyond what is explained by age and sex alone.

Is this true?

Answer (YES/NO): YES